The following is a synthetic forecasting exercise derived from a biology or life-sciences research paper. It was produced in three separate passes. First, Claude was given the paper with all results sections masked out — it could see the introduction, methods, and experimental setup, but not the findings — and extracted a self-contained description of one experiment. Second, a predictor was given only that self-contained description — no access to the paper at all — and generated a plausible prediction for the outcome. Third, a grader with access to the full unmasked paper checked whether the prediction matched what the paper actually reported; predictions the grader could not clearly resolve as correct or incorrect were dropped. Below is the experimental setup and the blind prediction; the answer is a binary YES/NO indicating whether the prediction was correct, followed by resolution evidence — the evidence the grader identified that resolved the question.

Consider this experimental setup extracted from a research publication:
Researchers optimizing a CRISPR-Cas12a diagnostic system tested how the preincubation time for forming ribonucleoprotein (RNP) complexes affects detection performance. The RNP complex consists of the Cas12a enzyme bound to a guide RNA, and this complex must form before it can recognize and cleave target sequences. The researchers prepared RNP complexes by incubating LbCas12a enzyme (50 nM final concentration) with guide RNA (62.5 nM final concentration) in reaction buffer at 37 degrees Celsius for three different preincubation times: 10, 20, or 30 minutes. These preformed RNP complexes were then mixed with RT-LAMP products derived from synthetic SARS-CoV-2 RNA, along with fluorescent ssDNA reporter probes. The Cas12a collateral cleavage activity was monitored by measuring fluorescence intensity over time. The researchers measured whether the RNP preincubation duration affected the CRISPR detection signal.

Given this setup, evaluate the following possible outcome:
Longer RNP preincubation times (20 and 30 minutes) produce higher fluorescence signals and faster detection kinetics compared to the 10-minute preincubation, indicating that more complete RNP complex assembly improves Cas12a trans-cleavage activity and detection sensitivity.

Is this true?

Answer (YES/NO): NO